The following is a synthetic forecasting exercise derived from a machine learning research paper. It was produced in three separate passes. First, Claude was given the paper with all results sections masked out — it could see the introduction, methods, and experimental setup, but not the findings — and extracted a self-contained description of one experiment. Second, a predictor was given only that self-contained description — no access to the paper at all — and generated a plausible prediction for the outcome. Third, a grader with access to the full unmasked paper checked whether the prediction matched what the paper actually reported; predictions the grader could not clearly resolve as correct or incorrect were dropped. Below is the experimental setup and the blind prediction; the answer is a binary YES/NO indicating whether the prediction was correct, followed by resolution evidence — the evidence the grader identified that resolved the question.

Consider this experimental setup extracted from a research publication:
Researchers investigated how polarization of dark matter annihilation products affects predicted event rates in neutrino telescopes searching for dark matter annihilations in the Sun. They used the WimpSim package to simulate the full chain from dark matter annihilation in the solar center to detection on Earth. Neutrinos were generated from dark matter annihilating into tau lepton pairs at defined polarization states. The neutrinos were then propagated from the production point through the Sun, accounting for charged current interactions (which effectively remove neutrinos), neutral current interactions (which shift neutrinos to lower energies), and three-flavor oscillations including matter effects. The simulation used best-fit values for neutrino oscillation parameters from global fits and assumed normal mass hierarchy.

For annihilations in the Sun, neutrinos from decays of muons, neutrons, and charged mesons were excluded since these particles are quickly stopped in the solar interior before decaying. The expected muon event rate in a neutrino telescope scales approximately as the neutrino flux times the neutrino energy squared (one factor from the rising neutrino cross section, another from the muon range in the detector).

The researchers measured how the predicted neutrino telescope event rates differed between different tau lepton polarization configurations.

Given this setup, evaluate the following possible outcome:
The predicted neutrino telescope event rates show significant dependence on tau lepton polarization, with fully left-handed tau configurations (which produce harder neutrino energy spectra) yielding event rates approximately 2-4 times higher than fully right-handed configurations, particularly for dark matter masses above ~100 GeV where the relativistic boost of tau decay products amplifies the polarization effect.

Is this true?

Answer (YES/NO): NO